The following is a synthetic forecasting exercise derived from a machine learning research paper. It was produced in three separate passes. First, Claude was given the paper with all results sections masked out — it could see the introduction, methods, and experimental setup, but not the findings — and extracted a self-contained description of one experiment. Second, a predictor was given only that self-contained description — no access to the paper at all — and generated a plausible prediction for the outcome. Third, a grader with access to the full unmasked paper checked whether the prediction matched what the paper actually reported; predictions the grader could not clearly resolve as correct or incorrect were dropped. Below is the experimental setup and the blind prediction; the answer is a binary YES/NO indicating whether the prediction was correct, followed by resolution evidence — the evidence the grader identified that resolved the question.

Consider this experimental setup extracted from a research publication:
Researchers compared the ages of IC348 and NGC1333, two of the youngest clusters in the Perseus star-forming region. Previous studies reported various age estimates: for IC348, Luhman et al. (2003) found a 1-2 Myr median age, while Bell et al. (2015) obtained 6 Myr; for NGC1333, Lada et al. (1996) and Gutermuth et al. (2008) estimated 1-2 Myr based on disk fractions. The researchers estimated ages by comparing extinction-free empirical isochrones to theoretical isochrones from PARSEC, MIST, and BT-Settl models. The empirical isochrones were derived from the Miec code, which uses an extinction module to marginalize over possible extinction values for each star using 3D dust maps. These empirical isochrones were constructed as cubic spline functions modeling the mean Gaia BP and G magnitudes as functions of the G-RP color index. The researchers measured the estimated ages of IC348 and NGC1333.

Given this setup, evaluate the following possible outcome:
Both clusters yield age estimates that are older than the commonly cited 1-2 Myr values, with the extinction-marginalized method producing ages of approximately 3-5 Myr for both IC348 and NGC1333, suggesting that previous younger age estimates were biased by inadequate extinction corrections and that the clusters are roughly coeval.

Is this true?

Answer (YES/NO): YES